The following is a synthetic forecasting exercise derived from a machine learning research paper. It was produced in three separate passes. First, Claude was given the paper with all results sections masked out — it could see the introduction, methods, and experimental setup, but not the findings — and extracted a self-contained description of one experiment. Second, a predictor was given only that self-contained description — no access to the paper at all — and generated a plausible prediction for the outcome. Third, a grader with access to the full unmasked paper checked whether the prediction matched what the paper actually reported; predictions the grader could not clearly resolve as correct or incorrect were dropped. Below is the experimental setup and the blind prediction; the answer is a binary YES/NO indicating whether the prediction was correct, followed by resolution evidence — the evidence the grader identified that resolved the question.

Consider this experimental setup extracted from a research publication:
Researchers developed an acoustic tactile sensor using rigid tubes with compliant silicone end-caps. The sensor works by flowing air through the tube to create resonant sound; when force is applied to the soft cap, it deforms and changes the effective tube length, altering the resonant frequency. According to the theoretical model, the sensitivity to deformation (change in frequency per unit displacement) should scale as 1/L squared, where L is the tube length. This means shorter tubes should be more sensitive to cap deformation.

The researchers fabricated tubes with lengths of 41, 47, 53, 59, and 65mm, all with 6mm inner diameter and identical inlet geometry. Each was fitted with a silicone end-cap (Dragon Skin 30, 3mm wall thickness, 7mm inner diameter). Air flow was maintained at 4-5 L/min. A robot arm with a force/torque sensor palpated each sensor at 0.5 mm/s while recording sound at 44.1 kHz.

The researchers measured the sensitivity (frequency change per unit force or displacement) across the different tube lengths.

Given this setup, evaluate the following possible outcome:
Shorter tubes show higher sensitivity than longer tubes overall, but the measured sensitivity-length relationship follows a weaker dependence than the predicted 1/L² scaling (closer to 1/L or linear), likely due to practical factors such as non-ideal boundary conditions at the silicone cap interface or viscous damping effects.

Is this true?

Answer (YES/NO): NO